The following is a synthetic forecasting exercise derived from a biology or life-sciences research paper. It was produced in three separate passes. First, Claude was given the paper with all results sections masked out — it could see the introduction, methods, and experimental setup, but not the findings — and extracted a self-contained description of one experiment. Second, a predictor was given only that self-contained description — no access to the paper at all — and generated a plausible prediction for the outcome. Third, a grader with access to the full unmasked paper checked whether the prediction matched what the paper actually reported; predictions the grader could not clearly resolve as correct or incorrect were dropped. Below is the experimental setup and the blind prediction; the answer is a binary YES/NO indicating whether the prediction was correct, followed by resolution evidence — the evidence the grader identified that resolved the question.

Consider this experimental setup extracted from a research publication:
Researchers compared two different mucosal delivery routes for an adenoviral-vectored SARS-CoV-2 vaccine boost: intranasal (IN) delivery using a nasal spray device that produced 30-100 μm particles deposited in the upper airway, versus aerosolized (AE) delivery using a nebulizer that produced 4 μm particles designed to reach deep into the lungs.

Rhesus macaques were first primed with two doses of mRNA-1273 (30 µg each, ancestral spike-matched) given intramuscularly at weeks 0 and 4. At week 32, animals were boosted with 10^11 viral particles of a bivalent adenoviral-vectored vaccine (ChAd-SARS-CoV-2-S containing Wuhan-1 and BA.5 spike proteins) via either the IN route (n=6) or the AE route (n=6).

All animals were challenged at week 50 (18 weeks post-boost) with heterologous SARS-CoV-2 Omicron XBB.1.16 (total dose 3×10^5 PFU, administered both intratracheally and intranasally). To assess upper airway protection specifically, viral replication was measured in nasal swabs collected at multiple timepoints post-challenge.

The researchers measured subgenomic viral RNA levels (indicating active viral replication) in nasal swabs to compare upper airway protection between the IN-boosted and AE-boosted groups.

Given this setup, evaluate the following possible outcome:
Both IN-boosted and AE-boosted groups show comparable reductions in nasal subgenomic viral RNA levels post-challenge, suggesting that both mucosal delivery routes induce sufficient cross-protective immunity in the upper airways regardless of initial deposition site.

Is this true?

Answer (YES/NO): NO